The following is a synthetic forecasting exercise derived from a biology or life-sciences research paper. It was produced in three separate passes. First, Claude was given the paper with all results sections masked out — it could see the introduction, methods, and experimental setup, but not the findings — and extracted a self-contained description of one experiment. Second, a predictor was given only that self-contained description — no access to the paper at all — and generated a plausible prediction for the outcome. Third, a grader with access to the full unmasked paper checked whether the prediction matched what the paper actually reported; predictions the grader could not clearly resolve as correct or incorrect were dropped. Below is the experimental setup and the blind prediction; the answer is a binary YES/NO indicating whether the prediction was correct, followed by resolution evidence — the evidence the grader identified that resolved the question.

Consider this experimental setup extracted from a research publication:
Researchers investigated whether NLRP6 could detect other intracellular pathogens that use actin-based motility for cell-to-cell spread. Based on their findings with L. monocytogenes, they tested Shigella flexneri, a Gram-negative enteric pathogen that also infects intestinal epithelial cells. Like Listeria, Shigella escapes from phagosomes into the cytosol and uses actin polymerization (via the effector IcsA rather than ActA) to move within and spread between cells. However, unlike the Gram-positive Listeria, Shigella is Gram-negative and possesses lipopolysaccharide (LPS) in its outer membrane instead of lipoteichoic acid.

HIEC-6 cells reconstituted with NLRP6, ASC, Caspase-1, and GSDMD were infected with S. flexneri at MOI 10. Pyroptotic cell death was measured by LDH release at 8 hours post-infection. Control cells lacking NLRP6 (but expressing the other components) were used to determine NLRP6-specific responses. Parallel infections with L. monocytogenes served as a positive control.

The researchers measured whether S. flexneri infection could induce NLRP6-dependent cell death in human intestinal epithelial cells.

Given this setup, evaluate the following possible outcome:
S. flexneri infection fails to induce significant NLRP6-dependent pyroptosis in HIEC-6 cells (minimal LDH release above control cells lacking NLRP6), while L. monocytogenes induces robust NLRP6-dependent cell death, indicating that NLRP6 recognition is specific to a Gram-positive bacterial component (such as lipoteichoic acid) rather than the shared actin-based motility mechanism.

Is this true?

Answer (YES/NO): NO